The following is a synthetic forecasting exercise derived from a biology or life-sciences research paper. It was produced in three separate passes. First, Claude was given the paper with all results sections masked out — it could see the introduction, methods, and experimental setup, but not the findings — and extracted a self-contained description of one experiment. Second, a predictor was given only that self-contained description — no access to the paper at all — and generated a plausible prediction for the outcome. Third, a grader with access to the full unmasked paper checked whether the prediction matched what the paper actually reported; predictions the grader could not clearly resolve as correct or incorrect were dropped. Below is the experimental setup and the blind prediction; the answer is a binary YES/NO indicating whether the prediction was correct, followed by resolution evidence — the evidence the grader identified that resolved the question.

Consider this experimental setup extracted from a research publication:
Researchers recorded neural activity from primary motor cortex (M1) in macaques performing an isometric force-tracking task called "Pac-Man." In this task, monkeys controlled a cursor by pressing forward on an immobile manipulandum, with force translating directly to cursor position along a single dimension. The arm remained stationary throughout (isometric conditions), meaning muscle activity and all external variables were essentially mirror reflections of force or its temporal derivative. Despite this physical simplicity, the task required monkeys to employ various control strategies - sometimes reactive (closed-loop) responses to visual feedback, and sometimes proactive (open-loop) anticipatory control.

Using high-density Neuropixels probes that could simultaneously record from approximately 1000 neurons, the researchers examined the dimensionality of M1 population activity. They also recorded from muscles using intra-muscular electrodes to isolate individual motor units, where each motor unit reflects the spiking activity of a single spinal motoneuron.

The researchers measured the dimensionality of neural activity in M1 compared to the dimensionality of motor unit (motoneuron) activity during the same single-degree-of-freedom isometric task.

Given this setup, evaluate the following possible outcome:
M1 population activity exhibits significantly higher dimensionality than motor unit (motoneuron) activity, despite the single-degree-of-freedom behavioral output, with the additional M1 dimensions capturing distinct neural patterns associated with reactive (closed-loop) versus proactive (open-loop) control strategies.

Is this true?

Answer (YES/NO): YES